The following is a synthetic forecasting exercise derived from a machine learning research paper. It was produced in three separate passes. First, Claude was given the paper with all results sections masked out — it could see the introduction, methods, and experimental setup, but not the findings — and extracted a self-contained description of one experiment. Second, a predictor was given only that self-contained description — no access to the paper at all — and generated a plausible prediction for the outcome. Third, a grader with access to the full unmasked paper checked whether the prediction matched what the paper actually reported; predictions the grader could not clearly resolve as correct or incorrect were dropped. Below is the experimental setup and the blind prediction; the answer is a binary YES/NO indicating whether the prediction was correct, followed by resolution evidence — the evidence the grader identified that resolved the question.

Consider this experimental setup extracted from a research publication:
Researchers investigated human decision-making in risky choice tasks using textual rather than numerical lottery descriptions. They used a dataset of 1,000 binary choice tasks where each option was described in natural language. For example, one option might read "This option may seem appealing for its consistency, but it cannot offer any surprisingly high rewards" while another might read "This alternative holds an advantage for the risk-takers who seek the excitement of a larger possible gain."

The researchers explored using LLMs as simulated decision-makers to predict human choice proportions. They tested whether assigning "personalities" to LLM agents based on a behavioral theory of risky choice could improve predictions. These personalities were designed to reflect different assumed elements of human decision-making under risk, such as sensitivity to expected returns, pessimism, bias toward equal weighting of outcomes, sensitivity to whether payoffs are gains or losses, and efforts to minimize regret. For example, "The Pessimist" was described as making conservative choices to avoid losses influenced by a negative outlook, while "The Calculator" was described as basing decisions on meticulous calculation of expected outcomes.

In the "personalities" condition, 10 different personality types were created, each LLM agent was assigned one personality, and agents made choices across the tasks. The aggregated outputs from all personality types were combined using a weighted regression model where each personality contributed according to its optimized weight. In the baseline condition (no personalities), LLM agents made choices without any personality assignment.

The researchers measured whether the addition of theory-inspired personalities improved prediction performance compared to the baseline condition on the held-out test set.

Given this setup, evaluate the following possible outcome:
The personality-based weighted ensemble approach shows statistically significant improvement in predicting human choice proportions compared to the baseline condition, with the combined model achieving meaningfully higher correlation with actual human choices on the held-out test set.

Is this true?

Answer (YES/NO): NO